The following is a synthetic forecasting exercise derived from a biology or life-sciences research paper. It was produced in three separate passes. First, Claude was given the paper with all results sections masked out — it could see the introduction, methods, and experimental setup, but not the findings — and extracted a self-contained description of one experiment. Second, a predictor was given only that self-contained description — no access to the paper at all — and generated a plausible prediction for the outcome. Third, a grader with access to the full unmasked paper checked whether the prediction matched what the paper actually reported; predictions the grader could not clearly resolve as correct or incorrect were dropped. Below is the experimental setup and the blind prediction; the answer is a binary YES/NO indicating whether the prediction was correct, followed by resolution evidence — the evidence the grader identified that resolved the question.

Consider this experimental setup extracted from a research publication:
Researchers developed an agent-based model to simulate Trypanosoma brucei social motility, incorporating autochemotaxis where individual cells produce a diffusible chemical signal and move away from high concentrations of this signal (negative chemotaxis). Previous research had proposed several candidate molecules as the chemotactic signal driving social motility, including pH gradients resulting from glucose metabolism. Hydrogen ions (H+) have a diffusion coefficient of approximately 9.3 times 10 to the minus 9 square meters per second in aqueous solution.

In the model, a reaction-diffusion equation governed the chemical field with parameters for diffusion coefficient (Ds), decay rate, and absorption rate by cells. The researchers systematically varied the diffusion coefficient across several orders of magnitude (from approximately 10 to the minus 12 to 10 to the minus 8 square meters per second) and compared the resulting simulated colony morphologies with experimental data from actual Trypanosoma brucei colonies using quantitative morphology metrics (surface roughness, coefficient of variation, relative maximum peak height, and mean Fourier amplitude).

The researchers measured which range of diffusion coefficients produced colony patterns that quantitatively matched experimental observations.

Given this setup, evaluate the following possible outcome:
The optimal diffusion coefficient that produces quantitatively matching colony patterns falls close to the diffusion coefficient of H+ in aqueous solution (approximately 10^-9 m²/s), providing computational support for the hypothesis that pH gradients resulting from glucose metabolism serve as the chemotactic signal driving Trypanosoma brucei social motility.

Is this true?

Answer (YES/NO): NO